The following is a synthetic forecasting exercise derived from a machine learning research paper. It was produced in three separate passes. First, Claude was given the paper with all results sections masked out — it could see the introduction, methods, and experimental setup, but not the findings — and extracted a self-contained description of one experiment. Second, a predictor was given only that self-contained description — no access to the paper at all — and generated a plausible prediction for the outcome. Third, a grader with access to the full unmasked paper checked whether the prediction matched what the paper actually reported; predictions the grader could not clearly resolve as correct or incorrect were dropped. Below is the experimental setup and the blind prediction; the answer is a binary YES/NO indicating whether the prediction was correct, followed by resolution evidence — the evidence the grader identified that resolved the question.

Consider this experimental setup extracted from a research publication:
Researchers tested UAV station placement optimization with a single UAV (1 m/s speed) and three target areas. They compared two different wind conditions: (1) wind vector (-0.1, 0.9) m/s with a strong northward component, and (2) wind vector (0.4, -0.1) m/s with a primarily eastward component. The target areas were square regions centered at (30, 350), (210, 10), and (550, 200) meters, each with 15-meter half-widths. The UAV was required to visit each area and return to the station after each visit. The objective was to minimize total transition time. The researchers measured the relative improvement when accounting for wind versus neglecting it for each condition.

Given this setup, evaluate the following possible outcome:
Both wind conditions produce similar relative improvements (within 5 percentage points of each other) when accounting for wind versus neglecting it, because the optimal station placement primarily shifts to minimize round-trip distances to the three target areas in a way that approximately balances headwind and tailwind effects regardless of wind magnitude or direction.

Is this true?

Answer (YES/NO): NO